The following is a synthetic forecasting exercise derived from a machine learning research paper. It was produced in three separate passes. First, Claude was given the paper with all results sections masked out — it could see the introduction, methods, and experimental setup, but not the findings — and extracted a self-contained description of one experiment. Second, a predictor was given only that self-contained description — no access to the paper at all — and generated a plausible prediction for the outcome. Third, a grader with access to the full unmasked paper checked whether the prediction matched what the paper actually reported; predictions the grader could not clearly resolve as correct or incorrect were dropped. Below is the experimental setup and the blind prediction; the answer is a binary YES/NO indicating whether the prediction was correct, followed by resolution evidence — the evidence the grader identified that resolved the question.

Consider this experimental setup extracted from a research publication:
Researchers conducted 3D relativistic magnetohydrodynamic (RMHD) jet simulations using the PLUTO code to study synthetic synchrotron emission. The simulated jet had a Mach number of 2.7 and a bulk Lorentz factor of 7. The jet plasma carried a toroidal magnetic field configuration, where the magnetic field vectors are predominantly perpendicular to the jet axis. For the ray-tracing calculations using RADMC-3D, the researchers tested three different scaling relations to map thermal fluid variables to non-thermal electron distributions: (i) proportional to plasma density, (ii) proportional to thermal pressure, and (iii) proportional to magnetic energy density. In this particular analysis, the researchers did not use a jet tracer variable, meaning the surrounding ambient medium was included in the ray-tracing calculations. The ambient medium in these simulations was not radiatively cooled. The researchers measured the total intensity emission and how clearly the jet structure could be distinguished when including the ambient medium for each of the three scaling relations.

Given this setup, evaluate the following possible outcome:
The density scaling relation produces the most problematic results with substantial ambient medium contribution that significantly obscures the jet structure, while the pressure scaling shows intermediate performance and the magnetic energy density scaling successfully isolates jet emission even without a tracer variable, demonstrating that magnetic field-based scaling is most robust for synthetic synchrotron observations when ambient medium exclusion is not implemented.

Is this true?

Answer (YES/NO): NO